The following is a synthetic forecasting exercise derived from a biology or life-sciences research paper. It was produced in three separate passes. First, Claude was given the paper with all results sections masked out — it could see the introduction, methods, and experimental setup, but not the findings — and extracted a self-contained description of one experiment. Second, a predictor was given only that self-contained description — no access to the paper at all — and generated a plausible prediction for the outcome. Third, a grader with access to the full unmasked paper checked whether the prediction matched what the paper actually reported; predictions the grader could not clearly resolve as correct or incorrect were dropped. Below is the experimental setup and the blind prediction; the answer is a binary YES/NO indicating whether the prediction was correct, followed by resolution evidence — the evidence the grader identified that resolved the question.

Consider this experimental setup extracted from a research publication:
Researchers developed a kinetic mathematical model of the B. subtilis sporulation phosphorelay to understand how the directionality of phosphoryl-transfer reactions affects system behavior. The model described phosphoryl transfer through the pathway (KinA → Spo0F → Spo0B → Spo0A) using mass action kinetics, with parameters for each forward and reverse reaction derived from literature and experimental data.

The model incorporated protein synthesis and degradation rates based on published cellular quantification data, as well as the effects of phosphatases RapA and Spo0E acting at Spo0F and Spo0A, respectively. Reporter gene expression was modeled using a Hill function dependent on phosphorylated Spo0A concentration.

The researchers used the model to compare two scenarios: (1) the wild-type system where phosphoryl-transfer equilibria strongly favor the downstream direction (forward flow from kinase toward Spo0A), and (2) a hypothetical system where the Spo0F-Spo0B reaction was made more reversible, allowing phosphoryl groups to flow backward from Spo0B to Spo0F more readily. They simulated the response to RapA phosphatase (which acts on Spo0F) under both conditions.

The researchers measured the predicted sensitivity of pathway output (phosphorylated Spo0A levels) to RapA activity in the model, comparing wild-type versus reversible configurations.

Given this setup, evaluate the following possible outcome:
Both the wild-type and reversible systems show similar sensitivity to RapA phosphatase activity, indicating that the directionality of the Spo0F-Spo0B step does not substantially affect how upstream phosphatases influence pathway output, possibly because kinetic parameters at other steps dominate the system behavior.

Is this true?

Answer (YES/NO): NO